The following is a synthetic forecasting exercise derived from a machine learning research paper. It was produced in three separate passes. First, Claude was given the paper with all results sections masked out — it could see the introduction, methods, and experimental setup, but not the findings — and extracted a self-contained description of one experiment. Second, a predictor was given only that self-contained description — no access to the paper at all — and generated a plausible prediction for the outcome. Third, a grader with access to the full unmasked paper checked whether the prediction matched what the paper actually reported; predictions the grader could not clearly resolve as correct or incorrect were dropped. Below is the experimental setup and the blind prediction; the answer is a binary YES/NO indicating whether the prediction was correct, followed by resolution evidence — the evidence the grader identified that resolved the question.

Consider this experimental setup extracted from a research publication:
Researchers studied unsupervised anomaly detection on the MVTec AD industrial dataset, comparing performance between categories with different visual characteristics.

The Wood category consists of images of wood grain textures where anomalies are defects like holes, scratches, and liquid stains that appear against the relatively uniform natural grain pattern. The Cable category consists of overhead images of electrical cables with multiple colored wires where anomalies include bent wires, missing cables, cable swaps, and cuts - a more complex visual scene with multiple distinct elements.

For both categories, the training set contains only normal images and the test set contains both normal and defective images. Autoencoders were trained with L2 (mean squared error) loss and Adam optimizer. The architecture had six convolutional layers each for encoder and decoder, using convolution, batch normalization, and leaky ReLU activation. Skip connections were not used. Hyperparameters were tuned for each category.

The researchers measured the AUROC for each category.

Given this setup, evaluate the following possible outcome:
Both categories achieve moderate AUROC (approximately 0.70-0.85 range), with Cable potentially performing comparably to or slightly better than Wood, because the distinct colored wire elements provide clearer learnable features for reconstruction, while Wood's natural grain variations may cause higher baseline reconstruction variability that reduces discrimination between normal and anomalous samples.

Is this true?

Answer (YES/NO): NO